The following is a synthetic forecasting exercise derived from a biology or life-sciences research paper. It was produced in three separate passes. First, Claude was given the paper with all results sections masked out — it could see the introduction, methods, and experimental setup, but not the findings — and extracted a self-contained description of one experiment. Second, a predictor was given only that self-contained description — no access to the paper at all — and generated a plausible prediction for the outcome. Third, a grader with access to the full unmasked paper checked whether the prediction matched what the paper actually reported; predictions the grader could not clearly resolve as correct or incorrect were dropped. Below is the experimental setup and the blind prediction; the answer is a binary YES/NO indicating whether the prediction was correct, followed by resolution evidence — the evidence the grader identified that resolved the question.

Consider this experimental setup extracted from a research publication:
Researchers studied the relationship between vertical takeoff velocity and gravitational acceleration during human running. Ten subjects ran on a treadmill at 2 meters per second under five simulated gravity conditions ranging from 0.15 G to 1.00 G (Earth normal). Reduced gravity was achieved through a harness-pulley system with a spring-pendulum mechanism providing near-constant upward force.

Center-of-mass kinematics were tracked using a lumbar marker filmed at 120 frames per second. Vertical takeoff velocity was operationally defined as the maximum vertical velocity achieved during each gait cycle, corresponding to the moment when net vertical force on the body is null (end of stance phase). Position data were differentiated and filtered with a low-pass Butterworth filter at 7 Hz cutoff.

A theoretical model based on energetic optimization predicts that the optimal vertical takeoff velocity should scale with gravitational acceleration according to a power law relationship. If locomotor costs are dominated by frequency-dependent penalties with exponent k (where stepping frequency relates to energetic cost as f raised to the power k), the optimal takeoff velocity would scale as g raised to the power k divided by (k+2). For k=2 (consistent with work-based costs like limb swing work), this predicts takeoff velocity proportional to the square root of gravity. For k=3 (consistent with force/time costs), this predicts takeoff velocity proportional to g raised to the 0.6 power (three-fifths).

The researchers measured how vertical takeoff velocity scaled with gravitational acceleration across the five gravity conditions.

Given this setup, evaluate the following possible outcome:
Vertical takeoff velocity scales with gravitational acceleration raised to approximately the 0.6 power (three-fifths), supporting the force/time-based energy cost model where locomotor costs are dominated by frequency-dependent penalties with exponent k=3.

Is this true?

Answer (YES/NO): NO